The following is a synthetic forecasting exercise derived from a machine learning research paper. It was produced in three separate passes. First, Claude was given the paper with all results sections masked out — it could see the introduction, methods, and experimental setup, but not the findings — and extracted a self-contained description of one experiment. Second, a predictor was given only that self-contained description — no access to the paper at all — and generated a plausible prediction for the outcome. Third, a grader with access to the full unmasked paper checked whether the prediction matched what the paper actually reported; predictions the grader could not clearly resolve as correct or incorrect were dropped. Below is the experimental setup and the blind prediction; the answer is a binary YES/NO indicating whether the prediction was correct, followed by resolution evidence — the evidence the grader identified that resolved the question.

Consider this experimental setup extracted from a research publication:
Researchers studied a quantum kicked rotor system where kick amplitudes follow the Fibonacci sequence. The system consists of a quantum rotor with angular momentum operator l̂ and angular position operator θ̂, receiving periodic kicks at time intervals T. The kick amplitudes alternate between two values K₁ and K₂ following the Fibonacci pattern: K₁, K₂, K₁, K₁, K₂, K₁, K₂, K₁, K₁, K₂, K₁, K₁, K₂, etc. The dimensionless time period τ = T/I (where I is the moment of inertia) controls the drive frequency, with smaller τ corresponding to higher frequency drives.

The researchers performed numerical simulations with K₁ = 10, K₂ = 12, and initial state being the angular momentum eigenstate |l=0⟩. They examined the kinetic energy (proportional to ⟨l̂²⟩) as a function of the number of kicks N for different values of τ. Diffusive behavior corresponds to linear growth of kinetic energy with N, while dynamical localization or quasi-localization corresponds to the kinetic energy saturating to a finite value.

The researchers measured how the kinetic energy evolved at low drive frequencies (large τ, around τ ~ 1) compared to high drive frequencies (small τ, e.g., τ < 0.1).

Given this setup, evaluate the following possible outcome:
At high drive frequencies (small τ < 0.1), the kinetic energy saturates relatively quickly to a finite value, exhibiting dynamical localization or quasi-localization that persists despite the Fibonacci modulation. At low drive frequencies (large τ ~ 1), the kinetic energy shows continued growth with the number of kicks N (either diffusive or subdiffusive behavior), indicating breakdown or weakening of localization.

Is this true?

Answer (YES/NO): YES